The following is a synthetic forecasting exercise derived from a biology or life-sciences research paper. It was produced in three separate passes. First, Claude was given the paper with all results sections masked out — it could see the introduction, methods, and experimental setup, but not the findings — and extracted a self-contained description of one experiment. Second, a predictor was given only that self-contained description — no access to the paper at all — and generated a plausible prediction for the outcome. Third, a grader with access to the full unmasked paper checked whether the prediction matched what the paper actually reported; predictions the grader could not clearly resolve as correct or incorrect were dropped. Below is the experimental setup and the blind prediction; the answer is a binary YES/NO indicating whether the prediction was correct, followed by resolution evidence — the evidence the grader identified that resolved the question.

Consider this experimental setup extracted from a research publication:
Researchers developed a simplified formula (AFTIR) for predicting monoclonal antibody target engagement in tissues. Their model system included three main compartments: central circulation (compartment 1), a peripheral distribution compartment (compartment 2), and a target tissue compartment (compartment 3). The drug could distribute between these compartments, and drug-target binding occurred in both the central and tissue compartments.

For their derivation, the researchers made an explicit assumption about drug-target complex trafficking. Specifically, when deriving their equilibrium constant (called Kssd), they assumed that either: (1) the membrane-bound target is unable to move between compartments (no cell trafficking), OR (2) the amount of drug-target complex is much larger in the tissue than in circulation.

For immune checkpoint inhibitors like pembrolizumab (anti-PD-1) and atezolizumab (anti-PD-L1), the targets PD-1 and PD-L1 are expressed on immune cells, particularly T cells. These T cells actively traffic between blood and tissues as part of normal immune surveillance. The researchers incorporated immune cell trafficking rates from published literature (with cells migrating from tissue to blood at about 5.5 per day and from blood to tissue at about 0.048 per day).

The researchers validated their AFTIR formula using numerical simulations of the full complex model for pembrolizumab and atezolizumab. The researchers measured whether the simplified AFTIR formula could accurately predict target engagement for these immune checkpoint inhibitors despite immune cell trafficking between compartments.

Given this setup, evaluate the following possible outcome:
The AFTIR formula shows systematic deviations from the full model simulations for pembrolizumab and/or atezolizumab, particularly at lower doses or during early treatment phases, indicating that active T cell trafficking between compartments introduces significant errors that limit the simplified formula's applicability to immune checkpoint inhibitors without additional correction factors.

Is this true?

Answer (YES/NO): NO